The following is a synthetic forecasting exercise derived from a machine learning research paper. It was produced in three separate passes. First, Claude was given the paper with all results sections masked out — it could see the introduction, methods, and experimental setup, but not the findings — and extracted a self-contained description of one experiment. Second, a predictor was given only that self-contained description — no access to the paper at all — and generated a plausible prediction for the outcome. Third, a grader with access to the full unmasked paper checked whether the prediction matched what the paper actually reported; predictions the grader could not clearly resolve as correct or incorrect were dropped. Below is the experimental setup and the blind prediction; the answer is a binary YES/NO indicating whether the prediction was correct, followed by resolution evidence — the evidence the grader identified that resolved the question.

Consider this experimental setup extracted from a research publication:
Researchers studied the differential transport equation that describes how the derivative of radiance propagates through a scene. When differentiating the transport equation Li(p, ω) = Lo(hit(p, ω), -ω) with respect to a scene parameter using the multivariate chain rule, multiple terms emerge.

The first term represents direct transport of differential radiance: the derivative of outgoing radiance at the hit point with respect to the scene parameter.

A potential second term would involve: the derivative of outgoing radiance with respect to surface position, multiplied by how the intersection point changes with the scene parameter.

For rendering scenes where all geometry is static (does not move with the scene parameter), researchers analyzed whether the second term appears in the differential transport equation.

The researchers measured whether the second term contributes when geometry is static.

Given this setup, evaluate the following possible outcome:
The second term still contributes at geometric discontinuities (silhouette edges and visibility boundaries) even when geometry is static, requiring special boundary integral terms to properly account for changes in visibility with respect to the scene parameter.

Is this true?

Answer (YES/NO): NO